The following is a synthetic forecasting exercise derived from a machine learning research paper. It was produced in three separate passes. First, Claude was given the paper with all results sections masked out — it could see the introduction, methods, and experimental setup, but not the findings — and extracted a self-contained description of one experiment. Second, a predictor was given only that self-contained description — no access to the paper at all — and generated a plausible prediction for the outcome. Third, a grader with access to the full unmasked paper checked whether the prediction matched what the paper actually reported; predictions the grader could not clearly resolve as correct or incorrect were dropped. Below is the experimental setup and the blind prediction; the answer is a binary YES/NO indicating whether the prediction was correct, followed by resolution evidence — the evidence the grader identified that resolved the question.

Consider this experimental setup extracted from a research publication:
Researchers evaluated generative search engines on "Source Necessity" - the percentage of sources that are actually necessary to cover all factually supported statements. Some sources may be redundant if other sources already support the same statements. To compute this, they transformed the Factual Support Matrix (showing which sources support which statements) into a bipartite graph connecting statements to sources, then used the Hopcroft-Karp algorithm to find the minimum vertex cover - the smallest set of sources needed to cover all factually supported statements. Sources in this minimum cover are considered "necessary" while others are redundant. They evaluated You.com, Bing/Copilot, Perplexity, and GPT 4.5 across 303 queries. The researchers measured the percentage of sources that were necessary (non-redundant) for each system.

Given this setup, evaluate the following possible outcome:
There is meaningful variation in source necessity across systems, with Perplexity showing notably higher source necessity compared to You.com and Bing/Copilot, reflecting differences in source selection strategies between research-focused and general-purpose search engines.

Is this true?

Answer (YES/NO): NO